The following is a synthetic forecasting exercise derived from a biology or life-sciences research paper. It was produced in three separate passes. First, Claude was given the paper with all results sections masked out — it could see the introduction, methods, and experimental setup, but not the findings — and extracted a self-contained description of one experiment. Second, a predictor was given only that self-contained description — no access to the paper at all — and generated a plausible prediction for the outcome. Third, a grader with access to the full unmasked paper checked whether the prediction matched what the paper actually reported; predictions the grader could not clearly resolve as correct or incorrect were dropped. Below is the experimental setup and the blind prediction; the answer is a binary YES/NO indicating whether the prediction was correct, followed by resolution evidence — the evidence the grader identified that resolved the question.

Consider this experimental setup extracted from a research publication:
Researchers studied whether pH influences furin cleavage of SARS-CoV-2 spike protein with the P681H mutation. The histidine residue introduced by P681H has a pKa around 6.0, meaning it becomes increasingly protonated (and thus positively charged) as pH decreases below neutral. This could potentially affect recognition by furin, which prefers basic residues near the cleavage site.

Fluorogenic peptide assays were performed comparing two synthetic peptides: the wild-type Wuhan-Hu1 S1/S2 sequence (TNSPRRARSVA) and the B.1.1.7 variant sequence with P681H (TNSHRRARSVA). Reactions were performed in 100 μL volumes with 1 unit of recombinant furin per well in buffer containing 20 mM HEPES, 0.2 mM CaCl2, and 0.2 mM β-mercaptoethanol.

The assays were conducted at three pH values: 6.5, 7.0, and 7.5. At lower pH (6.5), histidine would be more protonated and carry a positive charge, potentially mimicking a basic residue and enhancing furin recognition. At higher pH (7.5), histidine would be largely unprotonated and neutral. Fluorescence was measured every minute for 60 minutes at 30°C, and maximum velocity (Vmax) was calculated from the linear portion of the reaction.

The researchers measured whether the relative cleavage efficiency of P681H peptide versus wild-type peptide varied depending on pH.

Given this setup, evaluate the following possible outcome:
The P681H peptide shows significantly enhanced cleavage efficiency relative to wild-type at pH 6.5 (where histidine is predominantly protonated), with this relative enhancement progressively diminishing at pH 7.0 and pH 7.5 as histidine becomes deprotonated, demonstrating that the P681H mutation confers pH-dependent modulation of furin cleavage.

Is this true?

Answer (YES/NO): NO